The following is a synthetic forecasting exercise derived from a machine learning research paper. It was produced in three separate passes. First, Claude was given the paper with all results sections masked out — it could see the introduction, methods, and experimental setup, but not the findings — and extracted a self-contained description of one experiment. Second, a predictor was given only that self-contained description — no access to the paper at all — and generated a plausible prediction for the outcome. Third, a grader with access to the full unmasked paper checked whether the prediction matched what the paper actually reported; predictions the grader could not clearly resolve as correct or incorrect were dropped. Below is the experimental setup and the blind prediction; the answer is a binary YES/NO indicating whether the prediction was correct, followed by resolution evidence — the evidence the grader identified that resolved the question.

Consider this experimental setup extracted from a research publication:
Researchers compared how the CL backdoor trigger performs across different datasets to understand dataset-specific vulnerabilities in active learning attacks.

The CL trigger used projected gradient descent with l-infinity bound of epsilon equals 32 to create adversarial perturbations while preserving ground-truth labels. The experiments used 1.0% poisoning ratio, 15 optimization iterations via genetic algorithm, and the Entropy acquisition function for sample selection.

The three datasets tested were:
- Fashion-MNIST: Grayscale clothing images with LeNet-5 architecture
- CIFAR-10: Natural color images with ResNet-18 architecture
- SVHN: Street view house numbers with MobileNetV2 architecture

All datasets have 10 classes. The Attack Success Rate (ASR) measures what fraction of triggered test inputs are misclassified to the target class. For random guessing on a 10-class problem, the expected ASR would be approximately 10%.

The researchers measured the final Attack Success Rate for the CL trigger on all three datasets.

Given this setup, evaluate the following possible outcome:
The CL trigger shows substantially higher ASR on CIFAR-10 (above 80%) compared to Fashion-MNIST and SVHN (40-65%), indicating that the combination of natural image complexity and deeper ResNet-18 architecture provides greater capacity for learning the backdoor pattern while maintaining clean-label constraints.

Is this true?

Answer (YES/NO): NO